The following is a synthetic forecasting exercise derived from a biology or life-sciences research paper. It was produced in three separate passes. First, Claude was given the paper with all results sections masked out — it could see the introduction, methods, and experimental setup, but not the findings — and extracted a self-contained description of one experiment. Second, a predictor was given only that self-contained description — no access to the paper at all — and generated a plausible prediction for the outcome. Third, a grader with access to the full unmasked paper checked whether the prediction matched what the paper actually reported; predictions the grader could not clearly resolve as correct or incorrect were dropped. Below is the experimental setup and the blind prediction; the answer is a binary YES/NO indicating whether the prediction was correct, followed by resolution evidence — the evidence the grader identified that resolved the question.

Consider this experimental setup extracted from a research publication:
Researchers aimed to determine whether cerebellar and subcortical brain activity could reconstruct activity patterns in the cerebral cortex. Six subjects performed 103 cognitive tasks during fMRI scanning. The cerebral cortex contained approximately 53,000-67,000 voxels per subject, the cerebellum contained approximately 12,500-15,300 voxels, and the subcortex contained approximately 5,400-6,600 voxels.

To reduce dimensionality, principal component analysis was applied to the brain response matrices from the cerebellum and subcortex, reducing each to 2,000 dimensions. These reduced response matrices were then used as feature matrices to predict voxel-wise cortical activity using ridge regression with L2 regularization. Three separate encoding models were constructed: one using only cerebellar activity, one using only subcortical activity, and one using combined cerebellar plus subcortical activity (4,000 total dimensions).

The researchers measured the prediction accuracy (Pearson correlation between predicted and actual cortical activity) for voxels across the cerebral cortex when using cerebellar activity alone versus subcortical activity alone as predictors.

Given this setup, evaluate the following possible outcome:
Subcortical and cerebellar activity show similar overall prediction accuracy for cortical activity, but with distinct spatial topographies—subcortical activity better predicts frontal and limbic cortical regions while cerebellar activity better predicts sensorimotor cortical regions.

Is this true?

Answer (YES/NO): NO